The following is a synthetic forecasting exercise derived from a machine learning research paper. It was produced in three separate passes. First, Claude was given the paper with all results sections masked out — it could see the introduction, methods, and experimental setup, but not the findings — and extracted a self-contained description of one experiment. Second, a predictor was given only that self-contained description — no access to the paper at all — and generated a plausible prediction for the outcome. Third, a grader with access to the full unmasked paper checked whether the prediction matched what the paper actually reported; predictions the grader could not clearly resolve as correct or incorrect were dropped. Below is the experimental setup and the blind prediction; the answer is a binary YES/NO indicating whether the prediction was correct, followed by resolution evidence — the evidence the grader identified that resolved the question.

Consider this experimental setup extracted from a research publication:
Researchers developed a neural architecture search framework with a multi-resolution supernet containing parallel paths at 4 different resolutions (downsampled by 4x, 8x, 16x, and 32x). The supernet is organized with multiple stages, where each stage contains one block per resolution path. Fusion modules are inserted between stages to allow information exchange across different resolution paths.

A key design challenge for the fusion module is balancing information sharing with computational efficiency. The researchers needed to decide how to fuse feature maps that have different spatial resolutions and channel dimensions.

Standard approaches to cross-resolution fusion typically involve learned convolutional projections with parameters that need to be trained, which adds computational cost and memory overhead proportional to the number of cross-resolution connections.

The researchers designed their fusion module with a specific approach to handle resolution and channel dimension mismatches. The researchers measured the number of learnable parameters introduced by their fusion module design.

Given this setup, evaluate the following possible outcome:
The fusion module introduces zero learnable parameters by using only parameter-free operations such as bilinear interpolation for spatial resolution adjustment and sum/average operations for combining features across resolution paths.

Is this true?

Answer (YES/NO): YES